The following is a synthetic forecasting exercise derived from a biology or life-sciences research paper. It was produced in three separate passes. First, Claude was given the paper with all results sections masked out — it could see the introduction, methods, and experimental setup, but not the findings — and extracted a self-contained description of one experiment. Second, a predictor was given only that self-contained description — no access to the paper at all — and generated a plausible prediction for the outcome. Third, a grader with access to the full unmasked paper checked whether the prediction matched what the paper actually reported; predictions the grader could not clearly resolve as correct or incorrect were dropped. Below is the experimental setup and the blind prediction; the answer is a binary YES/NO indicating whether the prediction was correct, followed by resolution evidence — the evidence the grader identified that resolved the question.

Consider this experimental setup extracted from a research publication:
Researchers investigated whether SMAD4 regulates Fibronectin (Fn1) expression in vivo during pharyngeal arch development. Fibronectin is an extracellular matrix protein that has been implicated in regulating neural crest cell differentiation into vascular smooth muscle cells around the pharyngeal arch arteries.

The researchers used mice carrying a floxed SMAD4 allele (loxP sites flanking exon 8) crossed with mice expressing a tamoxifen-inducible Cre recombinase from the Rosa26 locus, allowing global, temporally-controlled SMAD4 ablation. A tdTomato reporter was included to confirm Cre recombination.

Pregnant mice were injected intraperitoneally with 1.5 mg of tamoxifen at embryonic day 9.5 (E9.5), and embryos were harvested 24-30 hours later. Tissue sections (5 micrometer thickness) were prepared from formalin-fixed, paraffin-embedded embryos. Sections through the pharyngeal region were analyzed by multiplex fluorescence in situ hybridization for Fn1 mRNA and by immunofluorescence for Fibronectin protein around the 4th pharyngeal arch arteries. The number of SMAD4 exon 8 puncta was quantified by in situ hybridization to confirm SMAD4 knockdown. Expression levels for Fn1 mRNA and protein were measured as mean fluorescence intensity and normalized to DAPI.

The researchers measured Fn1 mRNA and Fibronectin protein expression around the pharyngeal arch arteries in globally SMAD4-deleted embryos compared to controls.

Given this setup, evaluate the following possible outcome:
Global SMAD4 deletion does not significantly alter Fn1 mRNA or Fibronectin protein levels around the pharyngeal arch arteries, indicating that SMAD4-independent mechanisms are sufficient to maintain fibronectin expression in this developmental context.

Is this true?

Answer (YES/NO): NO